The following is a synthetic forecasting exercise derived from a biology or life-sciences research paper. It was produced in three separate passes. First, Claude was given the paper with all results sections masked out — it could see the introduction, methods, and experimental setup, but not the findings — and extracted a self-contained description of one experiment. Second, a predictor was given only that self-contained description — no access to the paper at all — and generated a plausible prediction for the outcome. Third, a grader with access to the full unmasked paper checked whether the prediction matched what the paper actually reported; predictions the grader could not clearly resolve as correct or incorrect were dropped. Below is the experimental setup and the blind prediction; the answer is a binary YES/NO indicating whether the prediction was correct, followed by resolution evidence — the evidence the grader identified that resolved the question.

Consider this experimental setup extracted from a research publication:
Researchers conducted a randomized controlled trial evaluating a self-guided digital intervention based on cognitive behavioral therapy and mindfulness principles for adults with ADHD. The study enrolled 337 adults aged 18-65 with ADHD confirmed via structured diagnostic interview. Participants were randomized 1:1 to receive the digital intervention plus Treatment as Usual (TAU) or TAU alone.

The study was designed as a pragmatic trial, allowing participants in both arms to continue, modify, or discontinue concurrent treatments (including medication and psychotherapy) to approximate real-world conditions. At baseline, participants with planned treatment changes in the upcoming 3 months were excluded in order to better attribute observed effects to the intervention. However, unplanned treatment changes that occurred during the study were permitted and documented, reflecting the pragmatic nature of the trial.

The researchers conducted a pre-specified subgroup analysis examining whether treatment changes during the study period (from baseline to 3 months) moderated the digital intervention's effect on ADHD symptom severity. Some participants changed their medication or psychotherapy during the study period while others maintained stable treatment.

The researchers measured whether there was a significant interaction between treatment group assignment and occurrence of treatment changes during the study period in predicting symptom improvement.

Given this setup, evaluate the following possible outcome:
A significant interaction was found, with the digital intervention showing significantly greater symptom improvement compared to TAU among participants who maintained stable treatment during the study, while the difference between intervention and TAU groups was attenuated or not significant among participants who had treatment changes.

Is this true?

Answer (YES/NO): NO